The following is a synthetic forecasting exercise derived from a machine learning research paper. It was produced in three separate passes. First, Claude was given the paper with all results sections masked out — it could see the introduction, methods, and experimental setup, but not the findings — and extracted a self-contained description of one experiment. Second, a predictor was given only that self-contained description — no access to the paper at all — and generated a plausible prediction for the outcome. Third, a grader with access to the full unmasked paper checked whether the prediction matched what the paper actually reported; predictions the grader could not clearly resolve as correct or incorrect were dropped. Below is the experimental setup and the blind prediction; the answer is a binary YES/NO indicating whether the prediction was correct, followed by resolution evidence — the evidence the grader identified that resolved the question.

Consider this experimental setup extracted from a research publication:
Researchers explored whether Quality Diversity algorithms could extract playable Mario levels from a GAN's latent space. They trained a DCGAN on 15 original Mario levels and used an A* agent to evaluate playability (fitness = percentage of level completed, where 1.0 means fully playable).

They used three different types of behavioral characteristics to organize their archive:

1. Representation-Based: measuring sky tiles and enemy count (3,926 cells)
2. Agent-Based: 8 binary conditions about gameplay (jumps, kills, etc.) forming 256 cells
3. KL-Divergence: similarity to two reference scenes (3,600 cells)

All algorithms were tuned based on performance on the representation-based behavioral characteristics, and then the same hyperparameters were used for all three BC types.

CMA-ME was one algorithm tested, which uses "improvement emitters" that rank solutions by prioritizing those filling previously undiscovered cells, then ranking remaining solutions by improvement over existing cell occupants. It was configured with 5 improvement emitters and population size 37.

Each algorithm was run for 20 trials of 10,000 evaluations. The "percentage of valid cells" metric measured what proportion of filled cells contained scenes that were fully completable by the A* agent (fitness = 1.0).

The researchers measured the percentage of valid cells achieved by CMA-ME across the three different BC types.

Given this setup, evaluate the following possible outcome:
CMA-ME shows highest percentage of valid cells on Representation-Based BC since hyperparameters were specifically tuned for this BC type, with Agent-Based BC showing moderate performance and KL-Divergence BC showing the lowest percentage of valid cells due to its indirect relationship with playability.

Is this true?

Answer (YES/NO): NO